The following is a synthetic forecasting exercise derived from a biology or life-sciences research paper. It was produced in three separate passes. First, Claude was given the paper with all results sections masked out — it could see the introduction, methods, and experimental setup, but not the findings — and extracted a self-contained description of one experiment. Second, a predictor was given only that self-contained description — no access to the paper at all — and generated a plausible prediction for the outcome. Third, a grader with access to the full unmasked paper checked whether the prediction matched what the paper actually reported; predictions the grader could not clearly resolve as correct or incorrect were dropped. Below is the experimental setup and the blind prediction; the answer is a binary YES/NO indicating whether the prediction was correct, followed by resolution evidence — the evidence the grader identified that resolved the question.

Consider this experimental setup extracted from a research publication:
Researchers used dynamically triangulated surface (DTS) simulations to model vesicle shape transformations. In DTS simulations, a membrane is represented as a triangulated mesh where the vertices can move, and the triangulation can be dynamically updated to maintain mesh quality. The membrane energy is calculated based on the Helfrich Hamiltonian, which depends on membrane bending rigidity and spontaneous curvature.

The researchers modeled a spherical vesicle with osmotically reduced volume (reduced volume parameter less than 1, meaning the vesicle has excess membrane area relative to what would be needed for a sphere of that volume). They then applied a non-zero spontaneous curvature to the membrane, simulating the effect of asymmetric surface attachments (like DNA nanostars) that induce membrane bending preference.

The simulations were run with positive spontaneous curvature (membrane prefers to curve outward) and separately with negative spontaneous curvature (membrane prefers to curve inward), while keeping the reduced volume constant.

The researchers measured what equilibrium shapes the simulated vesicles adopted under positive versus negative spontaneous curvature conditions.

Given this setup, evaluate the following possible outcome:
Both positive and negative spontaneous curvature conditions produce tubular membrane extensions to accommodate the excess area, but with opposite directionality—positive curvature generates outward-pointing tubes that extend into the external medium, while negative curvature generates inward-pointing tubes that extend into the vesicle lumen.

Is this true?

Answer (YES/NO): NO